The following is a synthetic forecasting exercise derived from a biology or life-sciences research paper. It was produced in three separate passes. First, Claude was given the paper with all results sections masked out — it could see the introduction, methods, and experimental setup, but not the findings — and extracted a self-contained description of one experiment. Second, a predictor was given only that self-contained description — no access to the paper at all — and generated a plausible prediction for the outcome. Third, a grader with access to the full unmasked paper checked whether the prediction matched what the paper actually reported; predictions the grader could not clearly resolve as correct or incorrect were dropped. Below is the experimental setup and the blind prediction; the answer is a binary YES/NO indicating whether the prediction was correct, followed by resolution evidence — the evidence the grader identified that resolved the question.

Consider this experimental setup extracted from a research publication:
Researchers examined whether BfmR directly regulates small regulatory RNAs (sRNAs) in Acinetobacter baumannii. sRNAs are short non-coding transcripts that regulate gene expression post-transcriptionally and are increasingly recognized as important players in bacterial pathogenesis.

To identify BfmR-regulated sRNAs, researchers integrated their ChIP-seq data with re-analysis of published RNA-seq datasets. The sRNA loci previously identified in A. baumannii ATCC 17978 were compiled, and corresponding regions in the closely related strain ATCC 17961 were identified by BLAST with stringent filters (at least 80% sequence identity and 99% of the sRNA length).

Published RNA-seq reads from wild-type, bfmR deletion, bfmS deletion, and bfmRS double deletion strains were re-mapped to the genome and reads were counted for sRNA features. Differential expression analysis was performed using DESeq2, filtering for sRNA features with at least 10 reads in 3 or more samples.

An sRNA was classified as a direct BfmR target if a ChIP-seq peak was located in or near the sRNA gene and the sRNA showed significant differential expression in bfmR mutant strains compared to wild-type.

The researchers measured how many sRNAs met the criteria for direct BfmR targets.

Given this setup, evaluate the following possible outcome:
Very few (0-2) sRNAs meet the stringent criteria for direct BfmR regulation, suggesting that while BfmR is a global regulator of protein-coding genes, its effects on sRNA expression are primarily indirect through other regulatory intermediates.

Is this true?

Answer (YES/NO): NO